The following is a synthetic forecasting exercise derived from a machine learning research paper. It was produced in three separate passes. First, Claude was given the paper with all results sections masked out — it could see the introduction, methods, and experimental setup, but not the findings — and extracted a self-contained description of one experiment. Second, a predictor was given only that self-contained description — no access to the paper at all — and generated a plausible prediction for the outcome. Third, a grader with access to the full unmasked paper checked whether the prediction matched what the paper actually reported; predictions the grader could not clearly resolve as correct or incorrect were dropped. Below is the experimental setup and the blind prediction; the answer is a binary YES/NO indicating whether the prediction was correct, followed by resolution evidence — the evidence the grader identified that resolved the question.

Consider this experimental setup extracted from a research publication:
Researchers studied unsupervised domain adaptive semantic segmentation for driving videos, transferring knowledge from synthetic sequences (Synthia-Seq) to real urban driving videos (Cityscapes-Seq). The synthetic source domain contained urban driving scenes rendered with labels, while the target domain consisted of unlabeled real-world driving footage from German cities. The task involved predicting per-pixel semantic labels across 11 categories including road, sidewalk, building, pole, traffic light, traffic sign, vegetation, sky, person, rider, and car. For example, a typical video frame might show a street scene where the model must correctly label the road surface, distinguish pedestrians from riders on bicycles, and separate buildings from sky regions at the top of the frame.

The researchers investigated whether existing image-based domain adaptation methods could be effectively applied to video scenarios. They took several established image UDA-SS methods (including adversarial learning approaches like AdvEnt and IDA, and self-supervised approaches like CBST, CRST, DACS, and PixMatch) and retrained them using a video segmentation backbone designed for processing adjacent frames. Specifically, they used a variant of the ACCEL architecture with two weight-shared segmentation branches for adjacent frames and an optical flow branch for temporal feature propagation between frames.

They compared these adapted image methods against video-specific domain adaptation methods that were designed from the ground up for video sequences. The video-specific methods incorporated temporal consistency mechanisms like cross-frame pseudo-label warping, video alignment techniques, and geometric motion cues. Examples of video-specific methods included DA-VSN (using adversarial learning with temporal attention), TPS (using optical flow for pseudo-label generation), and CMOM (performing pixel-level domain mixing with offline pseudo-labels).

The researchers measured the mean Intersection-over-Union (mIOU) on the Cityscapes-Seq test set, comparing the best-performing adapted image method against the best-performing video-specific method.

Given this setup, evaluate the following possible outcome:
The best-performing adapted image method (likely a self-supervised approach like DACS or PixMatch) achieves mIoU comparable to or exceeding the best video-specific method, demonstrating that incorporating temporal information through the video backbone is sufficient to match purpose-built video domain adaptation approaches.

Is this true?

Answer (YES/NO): NO